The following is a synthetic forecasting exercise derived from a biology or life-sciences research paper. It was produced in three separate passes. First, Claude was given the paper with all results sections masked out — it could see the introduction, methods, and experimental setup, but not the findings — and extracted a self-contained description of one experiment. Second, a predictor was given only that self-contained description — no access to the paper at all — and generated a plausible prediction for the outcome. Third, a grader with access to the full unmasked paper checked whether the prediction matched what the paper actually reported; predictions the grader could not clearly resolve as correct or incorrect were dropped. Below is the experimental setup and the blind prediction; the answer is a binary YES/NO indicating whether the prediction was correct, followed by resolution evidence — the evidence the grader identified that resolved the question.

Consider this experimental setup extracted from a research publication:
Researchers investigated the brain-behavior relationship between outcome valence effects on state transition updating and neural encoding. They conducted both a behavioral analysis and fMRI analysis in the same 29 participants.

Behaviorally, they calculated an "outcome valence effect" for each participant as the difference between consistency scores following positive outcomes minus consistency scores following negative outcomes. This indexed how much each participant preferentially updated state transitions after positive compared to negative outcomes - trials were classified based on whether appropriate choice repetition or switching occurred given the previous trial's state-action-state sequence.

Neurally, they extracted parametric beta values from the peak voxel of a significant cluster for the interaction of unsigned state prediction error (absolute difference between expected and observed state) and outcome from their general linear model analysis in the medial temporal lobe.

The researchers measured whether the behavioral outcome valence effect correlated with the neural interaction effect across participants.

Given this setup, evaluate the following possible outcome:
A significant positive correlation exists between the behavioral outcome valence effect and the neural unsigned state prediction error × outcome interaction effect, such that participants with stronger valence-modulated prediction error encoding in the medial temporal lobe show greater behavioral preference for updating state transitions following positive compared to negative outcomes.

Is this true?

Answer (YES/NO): NO